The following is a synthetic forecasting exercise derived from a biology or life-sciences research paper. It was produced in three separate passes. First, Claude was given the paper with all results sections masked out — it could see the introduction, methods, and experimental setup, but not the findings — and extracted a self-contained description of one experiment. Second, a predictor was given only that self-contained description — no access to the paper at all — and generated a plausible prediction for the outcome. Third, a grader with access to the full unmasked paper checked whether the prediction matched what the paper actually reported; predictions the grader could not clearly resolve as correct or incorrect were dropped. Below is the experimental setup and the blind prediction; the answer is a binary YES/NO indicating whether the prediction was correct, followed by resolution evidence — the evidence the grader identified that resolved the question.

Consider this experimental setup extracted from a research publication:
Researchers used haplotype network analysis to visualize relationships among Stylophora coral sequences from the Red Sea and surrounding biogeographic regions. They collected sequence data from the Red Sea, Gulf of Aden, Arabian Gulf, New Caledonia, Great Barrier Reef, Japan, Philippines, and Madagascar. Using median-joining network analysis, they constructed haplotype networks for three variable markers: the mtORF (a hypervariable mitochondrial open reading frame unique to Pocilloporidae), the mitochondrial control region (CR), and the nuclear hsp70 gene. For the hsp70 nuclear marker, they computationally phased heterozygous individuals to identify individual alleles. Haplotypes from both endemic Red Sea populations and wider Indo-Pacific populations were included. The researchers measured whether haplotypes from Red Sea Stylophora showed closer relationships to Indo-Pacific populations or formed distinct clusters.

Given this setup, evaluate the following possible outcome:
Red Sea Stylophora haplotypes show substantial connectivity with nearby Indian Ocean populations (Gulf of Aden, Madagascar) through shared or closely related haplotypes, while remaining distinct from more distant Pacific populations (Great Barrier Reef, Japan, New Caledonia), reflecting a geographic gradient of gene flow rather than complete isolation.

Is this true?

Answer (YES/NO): NO